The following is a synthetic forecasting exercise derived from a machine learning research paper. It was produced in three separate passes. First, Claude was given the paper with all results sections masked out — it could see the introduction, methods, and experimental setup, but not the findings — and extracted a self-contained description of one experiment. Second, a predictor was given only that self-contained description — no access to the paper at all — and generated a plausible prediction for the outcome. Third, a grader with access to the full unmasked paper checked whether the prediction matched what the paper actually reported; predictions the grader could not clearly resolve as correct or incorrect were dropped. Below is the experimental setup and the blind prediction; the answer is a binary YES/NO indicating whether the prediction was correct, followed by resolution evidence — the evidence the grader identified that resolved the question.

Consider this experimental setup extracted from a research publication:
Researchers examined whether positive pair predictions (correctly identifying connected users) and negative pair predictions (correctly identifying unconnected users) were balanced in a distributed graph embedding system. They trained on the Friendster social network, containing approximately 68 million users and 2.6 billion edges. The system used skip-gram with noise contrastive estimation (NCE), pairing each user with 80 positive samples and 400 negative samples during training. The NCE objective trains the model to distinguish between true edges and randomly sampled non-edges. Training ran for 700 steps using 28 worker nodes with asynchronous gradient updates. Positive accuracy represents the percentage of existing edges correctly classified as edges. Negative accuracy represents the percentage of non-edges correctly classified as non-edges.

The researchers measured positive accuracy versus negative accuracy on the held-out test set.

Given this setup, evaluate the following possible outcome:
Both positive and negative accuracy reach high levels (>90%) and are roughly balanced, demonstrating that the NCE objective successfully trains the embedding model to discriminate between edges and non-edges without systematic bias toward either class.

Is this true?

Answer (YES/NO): NO